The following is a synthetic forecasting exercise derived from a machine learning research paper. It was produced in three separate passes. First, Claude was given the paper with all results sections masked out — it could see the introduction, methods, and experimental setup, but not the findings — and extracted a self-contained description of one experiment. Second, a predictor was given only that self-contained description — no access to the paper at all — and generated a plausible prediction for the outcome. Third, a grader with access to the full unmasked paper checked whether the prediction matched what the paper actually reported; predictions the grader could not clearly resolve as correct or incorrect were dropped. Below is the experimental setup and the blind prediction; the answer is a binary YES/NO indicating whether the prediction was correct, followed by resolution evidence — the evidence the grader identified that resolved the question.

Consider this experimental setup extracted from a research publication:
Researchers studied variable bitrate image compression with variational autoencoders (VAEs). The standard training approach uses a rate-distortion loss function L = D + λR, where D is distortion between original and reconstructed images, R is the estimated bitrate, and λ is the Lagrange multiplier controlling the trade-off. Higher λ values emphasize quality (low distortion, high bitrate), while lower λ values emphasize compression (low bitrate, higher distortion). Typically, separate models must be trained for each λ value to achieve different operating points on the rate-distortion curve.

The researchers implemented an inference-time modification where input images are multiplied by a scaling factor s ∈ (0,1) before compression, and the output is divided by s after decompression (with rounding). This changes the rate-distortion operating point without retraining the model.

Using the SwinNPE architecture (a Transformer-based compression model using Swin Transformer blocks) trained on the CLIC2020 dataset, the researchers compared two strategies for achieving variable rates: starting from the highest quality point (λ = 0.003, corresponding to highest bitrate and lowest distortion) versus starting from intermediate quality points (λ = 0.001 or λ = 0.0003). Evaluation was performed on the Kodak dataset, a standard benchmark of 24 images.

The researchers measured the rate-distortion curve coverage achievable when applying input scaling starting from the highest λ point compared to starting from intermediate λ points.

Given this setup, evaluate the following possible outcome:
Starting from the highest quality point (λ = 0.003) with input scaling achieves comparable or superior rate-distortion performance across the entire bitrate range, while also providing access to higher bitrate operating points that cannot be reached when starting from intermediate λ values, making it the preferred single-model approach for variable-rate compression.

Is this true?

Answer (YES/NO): NO